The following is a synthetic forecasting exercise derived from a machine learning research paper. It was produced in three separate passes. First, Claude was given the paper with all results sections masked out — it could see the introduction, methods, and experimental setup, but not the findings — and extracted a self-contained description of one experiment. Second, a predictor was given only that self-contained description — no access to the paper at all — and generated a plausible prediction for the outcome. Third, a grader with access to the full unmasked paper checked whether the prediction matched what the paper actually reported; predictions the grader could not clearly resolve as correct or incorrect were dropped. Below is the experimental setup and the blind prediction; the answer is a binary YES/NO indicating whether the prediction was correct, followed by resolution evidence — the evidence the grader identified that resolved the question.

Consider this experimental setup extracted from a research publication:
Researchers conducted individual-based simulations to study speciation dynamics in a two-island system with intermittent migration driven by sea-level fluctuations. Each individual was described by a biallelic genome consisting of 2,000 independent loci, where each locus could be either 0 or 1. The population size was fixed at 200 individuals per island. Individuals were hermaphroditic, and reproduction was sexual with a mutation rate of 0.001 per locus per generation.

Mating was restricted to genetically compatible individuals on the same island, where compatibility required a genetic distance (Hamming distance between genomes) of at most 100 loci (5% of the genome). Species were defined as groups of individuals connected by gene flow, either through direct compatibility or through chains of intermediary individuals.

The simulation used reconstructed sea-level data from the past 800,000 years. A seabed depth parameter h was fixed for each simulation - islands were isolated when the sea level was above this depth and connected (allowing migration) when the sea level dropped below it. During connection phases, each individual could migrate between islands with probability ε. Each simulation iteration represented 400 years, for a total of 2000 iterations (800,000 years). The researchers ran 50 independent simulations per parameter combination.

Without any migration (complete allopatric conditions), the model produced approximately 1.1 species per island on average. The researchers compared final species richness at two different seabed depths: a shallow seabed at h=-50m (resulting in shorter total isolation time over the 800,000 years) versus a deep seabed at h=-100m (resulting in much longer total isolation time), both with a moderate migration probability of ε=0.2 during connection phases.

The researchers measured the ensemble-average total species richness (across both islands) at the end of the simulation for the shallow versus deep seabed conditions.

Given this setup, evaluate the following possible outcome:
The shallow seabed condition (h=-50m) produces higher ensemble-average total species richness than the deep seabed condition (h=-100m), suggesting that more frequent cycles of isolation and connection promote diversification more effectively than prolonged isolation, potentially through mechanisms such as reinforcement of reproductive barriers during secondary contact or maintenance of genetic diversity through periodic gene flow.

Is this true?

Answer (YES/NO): NO